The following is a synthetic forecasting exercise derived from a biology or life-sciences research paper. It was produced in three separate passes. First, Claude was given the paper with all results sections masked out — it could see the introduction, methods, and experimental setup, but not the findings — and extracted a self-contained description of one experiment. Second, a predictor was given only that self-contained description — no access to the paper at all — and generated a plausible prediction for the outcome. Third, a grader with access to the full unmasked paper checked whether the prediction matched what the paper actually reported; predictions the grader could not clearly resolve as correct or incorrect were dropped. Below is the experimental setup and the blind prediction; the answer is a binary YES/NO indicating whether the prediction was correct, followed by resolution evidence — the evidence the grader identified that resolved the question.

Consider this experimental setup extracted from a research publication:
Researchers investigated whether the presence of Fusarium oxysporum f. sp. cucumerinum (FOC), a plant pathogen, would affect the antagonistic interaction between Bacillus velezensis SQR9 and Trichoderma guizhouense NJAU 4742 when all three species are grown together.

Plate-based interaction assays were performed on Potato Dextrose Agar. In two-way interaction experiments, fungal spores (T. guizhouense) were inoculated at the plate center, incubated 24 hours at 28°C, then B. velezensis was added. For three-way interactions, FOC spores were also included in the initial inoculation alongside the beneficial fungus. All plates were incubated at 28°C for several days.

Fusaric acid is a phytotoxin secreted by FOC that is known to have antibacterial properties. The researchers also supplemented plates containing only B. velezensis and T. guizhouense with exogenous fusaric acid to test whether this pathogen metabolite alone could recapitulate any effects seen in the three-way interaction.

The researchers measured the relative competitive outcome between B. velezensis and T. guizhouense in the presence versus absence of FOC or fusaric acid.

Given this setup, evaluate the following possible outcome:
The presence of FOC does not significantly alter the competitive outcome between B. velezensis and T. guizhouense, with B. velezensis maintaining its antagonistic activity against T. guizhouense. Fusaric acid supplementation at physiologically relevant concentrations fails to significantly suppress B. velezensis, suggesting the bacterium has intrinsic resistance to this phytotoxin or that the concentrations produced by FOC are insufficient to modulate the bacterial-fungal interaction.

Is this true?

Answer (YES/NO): NO